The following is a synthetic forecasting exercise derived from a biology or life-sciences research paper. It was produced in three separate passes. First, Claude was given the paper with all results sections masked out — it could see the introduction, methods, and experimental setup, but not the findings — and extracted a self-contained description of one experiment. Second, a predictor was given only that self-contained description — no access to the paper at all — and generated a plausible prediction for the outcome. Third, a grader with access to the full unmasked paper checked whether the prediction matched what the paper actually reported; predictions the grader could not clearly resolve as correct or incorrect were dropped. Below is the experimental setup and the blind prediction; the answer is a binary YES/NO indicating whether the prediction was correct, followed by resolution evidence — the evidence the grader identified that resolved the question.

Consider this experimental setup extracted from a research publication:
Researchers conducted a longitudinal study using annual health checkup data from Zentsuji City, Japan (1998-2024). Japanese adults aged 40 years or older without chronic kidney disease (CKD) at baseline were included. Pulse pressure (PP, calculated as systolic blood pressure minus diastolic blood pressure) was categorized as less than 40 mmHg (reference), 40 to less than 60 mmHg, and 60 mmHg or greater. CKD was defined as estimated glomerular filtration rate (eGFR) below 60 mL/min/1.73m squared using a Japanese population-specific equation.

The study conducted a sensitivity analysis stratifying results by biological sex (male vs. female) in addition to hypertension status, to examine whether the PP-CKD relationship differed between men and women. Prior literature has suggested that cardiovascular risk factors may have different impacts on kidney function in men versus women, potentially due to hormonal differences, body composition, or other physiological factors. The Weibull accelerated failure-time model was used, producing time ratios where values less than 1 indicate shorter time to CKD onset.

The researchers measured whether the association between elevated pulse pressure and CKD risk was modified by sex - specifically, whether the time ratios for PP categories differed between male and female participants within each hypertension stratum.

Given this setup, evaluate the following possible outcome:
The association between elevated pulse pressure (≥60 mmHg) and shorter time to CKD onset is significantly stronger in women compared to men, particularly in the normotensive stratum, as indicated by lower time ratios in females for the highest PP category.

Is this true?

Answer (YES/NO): NO